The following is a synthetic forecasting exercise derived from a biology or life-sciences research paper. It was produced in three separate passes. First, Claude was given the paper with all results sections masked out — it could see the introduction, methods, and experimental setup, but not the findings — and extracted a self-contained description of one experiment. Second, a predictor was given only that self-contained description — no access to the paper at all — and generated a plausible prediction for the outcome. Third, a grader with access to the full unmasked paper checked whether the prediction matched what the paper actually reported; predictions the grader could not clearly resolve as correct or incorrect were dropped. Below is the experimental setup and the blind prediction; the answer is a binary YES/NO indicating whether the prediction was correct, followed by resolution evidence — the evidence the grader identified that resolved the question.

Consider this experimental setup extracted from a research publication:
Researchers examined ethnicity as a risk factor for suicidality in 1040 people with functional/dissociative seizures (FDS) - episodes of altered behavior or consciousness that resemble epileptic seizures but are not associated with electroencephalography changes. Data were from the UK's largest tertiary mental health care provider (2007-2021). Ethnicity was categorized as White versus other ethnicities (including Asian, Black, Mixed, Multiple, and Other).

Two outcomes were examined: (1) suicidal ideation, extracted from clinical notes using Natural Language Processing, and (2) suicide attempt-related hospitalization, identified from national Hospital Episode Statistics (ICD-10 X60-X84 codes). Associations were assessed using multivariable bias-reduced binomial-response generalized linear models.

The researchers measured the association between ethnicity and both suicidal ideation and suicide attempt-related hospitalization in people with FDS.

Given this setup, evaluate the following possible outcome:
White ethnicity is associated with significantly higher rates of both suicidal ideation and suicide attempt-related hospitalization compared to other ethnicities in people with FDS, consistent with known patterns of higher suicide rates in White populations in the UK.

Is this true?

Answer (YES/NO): NO